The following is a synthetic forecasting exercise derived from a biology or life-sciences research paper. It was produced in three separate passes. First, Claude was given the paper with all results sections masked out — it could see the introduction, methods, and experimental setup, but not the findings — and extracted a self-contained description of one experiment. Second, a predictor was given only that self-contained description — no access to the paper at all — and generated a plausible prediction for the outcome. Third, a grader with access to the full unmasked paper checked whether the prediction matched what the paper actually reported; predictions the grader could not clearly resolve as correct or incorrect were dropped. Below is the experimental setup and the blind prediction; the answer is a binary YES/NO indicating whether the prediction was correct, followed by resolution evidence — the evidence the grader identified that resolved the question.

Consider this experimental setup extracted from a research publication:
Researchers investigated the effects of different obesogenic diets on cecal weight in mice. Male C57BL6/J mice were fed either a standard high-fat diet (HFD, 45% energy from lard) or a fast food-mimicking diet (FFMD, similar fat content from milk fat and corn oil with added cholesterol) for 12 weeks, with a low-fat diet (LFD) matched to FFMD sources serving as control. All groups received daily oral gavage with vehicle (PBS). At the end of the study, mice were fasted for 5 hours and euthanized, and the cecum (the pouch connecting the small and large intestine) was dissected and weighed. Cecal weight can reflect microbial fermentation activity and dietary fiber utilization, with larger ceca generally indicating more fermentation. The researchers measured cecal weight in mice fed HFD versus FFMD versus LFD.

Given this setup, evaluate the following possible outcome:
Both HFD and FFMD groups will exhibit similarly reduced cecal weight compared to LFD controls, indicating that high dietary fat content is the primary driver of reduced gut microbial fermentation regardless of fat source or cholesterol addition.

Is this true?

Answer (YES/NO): NO